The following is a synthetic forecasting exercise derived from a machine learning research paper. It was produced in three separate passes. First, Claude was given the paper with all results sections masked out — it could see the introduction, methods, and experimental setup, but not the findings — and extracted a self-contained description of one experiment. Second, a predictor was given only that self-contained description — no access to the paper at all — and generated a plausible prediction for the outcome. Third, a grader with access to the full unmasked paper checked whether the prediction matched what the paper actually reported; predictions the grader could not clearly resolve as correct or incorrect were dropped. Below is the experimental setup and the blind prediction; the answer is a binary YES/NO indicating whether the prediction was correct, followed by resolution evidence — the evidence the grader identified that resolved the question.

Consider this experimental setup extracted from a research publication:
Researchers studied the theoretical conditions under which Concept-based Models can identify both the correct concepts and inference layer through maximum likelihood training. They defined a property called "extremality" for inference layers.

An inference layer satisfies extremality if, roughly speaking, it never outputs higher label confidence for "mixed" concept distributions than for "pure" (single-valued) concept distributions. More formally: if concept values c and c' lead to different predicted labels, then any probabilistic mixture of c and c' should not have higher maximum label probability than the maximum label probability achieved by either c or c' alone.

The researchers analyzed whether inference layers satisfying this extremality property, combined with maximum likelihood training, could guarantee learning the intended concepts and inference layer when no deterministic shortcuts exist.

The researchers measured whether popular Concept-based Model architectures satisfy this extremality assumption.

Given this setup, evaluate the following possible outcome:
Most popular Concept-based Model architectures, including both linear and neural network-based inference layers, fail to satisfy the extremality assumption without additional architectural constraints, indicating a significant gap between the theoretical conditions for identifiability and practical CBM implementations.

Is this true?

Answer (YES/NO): NO